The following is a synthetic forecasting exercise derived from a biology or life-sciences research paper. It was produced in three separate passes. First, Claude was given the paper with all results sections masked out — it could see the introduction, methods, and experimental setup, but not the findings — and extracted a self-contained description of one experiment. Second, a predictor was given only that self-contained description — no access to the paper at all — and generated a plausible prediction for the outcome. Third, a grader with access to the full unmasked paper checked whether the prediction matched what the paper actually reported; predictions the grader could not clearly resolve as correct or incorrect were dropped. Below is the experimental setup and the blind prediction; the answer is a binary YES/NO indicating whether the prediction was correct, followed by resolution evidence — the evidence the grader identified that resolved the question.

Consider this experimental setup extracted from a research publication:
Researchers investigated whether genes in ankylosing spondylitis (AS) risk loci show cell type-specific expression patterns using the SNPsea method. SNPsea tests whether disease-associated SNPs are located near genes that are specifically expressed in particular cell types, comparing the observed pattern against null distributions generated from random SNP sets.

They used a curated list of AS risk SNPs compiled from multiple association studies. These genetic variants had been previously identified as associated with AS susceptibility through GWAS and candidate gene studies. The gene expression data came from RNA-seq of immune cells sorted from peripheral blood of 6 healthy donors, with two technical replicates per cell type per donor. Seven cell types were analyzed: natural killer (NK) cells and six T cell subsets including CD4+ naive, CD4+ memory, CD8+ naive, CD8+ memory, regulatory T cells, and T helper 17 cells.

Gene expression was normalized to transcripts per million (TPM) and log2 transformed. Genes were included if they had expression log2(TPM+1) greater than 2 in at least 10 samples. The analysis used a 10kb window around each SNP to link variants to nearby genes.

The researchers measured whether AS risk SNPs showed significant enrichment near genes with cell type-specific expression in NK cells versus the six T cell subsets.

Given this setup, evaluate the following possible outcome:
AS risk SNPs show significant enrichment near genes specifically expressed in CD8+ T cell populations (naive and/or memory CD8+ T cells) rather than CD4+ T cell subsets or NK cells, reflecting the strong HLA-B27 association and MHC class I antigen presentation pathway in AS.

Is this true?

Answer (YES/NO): NO